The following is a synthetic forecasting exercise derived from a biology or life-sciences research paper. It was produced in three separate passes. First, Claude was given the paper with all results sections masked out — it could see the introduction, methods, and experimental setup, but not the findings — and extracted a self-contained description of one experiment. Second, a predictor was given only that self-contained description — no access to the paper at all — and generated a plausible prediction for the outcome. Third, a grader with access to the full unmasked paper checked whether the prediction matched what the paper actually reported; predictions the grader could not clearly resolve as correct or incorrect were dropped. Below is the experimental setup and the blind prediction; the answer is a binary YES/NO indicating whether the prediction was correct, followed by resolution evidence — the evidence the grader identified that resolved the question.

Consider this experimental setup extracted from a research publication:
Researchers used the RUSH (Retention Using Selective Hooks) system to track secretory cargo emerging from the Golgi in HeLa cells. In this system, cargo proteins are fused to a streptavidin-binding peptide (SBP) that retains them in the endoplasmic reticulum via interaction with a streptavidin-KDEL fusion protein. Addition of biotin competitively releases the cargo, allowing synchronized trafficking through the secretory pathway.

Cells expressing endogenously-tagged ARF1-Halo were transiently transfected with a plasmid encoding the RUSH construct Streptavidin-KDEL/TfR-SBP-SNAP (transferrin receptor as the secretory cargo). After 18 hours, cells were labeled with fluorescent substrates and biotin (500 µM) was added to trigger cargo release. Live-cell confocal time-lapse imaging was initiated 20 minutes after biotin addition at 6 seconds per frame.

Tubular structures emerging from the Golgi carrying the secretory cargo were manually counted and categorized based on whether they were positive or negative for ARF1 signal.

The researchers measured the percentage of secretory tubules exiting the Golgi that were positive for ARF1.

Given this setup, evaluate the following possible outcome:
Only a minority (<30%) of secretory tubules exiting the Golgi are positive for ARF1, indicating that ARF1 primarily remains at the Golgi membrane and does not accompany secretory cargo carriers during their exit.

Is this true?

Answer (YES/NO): NO